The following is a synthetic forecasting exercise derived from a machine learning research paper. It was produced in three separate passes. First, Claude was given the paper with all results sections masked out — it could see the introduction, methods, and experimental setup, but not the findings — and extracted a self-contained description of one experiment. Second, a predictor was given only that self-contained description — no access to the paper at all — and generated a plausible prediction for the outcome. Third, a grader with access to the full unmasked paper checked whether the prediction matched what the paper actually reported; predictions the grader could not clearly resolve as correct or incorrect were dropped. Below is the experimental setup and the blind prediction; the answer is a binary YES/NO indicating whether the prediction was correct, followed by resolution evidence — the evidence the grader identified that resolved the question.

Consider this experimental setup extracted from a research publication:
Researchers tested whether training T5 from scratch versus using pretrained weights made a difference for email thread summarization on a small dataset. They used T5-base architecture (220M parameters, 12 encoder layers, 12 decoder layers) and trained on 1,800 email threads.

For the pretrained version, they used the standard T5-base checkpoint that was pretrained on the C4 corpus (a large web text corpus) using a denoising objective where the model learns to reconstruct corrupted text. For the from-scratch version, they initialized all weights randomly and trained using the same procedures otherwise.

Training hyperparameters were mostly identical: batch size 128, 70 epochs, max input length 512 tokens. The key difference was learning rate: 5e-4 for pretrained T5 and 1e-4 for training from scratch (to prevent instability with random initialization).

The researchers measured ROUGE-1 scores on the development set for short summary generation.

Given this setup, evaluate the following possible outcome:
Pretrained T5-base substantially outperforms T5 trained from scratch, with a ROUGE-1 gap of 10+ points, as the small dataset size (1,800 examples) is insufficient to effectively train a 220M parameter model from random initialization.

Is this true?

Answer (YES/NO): YES